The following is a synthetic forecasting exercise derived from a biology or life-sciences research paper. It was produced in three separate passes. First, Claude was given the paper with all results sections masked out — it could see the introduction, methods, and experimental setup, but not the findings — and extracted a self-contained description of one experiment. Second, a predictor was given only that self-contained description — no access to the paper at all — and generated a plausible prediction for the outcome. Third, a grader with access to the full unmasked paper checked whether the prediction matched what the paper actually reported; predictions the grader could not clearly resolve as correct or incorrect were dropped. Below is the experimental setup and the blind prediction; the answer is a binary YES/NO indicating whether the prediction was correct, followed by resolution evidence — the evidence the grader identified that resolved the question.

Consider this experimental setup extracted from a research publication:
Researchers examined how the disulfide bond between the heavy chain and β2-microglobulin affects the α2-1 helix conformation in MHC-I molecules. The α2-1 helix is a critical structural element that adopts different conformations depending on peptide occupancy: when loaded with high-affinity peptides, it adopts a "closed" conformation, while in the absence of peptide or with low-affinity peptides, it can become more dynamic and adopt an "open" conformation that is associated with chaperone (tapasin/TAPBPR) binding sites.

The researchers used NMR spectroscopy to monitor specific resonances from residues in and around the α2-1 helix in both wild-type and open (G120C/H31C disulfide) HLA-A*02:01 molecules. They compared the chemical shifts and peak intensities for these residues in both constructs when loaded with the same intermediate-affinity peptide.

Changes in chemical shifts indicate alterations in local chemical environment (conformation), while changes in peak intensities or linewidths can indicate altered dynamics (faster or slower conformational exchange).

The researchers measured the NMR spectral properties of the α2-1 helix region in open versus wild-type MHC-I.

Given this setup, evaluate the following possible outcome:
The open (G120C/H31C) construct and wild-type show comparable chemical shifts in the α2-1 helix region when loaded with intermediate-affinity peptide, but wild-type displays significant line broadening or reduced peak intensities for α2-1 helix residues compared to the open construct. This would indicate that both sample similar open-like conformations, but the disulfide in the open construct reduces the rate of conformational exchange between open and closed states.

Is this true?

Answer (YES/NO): NO